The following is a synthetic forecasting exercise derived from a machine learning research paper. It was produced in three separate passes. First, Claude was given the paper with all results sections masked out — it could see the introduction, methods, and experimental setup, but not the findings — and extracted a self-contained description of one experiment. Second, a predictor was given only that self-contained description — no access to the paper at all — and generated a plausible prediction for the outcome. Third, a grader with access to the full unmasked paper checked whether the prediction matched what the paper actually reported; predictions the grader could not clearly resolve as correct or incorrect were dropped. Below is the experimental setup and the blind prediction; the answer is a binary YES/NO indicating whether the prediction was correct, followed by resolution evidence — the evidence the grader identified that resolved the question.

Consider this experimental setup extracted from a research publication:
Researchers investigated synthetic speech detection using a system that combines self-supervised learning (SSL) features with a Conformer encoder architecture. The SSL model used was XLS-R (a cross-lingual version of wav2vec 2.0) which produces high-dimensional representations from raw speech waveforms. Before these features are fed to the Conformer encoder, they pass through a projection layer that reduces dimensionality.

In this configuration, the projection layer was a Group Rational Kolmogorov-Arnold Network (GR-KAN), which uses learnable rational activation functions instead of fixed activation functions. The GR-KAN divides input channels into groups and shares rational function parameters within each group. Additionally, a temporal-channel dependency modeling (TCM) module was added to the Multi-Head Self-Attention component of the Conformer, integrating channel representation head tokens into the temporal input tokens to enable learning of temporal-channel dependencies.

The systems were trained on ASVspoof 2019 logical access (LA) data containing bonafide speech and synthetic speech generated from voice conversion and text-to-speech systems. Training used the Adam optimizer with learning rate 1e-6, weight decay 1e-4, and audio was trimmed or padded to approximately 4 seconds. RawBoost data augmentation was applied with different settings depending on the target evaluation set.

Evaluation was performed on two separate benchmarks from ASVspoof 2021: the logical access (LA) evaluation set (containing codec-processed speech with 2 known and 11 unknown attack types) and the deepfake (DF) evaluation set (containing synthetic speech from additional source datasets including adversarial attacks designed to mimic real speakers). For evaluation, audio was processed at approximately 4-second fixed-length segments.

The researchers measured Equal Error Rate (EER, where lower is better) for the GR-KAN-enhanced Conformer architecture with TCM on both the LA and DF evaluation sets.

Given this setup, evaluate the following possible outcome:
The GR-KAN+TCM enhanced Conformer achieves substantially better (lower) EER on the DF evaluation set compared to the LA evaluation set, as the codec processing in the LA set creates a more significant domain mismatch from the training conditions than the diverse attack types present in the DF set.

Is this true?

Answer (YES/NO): NO